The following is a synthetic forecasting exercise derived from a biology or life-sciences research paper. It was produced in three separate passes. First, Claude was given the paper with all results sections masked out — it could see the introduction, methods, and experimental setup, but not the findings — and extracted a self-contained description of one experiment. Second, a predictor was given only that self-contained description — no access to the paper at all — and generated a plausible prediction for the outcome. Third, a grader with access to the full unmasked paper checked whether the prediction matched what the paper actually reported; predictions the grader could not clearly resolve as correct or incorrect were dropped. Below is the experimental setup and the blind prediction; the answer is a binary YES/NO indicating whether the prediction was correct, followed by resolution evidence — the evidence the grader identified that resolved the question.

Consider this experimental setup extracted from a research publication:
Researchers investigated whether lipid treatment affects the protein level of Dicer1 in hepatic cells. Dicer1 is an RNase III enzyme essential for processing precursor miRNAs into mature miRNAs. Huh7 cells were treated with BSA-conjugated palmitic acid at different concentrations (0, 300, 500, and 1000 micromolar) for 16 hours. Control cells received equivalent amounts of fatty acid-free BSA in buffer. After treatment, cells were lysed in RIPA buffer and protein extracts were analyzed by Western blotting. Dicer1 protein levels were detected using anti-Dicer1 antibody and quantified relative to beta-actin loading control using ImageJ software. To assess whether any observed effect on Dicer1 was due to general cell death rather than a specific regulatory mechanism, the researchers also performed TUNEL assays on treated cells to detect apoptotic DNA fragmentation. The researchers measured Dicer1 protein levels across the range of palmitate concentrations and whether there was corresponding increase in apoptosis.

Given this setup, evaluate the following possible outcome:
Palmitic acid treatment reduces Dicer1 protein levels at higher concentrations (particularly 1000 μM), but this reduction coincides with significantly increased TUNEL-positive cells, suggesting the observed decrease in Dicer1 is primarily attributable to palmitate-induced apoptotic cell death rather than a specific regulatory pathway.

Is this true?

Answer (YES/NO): NO